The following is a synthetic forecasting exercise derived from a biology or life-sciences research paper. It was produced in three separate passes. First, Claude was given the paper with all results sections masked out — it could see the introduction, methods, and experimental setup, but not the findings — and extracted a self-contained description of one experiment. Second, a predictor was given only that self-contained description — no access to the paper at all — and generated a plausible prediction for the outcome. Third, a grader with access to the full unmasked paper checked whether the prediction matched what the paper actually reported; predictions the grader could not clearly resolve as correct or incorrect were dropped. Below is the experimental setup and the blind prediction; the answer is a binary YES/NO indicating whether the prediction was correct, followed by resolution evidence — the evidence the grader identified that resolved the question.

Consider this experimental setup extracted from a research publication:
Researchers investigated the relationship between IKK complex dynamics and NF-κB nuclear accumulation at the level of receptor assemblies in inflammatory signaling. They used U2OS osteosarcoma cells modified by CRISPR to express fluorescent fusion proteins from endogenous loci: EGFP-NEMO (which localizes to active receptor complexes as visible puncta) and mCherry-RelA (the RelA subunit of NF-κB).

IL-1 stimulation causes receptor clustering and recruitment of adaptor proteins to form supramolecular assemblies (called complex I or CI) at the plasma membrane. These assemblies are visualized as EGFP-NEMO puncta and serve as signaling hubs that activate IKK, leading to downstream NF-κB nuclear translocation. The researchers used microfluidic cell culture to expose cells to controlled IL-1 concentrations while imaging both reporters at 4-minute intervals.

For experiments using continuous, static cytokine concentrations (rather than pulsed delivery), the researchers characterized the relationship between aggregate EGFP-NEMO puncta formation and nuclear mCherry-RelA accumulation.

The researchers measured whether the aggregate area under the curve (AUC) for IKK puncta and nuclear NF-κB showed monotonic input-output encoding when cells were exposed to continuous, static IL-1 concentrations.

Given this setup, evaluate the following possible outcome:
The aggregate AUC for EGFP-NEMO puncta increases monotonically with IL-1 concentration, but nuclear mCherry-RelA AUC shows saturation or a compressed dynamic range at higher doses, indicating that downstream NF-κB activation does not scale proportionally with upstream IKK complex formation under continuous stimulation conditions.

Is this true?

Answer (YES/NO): NO